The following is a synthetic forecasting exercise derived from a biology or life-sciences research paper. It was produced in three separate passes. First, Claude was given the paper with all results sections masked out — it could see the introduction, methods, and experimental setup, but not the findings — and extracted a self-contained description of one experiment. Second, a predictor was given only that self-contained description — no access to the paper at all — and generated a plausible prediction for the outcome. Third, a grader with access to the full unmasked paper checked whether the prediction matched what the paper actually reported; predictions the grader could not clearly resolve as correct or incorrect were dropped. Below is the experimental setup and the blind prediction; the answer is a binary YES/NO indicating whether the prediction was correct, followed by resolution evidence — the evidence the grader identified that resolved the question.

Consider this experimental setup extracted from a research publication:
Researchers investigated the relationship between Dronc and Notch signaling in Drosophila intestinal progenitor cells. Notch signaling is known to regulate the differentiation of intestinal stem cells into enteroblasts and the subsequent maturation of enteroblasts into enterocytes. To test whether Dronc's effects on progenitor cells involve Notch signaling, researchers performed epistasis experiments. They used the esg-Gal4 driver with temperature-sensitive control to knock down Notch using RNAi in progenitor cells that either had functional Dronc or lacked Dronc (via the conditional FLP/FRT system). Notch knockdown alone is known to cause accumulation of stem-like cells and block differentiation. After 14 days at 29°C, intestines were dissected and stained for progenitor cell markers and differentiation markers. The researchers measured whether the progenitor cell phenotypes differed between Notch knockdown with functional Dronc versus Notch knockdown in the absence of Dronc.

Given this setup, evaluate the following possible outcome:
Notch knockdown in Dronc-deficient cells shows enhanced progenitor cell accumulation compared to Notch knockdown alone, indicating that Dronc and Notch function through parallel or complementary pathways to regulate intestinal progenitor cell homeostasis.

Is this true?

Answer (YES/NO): NO